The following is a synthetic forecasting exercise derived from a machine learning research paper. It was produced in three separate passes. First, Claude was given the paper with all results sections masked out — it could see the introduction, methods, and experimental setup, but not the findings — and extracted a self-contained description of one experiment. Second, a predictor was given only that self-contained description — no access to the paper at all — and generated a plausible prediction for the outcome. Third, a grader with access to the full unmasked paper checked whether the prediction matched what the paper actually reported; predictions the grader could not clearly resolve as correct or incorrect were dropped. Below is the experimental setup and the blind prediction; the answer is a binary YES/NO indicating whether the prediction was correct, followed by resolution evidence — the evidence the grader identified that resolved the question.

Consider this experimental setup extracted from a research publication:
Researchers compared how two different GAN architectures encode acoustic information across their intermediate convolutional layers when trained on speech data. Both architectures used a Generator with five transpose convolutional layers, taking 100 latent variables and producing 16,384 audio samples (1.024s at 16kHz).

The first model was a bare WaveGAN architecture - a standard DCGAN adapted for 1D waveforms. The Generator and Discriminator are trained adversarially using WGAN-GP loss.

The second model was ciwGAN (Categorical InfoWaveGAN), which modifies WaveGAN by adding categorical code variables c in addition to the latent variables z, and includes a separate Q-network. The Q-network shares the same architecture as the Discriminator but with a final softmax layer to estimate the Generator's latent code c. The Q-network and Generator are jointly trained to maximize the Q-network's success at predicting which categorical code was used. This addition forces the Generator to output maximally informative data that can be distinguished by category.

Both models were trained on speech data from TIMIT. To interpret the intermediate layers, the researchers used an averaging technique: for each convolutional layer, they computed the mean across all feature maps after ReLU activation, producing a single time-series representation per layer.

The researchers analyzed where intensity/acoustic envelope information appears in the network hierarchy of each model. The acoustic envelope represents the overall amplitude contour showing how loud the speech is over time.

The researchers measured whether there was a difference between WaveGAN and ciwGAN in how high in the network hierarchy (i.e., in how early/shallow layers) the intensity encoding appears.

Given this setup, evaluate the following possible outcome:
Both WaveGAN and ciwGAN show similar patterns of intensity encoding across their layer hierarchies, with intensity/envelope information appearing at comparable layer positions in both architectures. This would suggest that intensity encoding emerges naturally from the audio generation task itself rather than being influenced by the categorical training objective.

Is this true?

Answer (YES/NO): NO